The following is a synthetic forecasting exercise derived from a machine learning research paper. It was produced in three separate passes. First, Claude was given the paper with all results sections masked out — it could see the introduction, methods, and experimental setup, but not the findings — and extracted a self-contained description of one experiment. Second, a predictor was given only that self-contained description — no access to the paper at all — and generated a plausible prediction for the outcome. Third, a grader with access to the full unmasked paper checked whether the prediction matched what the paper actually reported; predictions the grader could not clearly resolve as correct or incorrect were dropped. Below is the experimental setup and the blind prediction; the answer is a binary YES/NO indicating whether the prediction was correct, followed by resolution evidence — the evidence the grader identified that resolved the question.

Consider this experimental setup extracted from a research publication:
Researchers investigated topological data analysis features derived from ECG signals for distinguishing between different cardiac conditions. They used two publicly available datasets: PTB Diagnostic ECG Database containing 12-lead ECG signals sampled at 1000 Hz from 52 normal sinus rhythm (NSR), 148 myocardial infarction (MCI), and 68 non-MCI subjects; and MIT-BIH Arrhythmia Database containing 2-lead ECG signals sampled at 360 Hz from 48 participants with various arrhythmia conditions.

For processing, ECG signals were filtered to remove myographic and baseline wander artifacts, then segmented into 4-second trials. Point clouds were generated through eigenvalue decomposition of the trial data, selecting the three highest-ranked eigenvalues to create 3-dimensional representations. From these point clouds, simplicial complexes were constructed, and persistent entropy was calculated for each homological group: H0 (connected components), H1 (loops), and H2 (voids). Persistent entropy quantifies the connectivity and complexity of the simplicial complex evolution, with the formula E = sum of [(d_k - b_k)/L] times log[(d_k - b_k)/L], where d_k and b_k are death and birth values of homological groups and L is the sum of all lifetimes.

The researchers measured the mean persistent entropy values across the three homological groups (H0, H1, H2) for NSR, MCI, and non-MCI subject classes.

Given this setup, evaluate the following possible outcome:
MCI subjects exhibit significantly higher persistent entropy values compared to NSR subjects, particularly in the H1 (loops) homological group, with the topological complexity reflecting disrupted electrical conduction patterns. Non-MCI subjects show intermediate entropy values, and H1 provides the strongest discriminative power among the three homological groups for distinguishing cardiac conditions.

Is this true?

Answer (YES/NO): NO